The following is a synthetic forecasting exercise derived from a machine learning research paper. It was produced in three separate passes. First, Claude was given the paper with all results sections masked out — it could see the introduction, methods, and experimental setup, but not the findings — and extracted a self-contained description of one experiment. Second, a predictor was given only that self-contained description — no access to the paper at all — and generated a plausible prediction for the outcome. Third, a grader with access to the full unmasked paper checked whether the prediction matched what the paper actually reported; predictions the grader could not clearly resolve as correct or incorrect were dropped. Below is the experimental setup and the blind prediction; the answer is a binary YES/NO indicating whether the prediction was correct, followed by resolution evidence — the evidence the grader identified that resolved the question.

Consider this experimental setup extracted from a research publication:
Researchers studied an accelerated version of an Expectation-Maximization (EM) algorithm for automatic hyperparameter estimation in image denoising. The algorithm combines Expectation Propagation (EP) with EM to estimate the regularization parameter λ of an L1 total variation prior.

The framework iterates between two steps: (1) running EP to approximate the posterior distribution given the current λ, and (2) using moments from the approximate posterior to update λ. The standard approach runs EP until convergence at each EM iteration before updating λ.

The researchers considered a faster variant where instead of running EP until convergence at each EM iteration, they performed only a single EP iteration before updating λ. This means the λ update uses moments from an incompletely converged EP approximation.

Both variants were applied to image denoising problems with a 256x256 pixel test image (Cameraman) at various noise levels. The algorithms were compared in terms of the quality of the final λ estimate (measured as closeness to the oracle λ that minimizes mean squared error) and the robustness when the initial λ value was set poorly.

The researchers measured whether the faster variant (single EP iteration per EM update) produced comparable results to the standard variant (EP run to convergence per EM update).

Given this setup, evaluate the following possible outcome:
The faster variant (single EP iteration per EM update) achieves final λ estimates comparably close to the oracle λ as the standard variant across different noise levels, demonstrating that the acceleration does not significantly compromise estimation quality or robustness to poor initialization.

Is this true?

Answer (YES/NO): YES